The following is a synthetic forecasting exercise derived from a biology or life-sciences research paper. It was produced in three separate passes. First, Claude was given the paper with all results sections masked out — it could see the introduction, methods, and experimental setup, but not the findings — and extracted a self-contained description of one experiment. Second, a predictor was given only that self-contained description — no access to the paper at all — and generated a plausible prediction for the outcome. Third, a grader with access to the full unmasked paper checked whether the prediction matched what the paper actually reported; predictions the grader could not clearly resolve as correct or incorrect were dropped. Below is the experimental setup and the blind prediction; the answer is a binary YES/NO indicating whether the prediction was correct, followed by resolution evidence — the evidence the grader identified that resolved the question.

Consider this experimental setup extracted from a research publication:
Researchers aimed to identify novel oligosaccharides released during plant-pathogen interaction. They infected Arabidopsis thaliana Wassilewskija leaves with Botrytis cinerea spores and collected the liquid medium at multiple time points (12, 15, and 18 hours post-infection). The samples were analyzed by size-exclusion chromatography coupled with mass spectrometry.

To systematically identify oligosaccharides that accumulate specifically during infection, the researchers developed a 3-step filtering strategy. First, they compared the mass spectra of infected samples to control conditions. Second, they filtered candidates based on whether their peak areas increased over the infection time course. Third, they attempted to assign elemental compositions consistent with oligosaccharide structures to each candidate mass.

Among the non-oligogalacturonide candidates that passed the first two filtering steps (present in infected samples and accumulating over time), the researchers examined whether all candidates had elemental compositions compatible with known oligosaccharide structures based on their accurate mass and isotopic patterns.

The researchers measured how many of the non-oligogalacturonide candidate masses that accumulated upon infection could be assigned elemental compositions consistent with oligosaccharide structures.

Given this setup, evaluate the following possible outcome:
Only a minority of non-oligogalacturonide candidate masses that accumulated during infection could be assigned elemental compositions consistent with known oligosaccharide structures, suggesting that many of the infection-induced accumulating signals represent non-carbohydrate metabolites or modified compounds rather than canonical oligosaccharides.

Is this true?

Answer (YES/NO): NO